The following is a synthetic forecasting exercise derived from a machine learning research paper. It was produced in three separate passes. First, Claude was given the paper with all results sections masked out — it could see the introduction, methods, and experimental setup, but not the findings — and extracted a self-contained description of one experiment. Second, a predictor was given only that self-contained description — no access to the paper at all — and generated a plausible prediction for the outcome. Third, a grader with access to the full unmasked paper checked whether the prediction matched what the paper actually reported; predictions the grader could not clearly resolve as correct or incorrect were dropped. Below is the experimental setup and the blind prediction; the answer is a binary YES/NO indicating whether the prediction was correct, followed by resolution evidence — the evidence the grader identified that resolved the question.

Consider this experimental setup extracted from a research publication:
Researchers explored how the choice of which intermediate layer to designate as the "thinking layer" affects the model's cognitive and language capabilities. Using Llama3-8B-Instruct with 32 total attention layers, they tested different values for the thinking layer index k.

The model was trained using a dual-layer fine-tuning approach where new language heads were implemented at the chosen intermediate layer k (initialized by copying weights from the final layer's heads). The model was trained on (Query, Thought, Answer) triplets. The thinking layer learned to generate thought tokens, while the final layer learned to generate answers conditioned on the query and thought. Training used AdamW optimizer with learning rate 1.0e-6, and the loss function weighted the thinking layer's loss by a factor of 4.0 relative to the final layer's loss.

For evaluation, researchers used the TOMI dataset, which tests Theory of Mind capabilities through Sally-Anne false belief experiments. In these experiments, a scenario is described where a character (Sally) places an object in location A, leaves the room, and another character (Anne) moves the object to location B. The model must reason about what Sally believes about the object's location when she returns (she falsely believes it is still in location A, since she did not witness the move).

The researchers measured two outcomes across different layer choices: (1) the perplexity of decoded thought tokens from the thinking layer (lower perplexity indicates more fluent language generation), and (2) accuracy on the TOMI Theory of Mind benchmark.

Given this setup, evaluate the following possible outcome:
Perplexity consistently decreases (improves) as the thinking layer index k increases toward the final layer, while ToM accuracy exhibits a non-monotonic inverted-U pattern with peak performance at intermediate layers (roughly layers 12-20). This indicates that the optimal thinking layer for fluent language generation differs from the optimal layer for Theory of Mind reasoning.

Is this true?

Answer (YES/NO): NO